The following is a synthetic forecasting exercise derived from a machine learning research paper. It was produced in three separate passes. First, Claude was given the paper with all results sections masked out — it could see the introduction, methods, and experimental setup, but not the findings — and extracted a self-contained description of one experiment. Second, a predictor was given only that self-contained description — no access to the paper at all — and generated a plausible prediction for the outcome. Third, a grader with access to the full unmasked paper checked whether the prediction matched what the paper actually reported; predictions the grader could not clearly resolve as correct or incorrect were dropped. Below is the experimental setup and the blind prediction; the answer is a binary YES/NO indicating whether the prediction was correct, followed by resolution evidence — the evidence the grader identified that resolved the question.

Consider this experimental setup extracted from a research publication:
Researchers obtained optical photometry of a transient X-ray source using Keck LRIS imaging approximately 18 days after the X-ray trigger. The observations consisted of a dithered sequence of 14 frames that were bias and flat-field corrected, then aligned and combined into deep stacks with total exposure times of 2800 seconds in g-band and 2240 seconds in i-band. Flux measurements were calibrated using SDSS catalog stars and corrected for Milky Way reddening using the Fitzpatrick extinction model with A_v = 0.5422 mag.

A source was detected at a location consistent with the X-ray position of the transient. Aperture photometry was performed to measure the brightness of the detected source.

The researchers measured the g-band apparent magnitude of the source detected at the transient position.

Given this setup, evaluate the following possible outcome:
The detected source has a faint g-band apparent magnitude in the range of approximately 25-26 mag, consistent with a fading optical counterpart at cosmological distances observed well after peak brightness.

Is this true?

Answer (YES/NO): YES